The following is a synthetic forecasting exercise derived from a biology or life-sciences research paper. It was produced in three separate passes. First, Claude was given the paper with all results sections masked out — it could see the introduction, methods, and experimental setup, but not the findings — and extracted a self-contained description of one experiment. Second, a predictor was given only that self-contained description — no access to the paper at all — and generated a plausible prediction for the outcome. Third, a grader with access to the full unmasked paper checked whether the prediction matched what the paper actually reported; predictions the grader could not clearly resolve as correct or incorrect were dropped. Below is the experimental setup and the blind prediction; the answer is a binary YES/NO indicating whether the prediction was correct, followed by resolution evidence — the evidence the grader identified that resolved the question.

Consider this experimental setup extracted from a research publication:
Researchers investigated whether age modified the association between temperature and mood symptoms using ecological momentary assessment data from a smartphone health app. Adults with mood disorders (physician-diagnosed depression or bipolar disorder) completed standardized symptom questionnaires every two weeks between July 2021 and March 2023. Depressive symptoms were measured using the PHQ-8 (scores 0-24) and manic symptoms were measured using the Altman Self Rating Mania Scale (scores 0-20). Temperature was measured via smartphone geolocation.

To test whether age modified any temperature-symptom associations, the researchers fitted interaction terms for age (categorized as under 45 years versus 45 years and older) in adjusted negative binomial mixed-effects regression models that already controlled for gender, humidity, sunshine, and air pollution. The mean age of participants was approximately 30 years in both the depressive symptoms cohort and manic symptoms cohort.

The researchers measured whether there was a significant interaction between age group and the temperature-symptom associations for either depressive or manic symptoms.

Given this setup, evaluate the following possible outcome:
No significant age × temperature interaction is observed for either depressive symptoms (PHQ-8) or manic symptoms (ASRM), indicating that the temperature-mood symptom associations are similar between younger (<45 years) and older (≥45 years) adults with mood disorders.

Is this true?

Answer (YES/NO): YES